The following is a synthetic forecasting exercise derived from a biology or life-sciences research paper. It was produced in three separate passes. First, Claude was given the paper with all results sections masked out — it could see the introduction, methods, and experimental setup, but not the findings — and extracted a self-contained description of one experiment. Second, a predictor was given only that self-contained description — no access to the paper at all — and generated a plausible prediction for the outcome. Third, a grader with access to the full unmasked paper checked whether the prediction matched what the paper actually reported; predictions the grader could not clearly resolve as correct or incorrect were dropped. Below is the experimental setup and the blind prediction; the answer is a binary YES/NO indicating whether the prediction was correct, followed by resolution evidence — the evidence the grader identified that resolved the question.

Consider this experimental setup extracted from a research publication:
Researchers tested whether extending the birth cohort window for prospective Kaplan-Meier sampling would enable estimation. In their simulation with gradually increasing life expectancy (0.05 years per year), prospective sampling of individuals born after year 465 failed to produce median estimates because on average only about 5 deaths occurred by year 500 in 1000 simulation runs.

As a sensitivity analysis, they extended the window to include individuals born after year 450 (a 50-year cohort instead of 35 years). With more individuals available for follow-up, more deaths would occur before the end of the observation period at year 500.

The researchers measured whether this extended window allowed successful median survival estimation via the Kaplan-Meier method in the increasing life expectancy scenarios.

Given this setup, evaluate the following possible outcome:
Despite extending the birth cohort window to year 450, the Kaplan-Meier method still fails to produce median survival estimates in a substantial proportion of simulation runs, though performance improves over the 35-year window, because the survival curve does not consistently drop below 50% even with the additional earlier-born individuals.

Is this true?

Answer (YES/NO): NO